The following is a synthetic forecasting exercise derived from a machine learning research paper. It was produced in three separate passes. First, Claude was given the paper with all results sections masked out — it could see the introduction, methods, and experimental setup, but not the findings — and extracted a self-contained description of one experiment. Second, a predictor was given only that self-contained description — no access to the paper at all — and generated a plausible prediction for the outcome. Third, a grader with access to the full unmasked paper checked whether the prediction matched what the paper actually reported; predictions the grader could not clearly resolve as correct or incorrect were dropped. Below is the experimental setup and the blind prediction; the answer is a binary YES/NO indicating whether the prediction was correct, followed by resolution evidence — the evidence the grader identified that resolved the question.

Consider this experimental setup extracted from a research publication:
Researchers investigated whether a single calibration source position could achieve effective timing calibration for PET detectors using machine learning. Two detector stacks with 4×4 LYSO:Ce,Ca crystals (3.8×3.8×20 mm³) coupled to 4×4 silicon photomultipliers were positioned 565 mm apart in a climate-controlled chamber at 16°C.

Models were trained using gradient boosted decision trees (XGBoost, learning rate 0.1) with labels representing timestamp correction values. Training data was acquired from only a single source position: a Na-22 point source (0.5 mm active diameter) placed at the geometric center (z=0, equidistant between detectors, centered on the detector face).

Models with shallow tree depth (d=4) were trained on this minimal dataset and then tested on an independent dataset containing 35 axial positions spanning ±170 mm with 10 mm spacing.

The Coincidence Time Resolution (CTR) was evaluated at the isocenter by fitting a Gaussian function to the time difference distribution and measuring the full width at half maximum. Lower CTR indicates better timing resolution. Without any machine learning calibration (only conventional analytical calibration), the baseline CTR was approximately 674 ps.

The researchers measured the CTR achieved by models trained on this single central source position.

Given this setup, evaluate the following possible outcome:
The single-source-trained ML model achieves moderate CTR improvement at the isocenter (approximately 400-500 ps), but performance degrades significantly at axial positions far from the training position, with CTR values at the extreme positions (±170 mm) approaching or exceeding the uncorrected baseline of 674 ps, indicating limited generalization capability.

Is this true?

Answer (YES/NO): NO